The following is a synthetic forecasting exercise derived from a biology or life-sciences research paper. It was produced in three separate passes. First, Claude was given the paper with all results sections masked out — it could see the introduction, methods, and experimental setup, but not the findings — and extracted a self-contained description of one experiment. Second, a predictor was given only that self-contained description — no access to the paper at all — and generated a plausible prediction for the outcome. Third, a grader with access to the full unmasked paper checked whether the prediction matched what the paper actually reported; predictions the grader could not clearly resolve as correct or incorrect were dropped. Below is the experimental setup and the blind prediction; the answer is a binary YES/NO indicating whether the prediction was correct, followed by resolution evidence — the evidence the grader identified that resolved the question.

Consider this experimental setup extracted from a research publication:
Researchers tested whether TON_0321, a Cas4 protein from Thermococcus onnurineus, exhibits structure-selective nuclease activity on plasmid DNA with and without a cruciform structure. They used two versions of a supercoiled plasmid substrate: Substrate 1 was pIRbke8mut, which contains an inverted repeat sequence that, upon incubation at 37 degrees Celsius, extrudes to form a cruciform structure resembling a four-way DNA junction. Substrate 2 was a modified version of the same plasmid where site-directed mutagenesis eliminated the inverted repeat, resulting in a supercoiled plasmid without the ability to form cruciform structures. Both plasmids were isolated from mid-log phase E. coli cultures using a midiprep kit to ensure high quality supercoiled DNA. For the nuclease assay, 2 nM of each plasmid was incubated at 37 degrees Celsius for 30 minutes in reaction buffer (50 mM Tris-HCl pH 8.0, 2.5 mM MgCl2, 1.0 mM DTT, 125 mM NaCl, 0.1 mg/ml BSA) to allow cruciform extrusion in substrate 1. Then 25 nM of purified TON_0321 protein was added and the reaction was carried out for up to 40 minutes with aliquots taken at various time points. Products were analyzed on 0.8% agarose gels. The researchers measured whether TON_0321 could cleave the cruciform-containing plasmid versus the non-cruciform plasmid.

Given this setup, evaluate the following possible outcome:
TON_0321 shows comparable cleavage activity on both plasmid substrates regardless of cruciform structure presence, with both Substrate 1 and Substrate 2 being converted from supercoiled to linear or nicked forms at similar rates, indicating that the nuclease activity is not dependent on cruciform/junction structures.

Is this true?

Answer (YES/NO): NO